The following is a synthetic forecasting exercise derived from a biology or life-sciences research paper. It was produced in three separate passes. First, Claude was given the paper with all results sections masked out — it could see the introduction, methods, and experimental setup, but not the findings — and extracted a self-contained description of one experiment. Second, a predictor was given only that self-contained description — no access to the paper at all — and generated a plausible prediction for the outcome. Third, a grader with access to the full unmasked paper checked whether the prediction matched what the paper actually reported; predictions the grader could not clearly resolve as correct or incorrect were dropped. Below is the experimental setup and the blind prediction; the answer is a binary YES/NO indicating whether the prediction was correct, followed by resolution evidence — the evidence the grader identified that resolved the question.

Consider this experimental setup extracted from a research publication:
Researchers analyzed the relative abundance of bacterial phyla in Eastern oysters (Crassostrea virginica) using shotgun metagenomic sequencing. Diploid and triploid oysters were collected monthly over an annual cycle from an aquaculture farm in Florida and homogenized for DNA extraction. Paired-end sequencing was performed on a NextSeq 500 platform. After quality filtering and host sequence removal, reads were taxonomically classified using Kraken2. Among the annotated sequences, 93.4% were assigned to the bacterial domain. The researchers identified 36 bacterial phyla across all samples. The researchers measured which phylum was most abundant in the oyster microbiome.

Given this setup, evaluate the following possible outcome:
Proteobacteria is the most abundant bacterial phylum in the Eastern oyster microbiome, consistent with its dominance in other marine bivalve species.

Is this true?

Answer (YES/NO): YES